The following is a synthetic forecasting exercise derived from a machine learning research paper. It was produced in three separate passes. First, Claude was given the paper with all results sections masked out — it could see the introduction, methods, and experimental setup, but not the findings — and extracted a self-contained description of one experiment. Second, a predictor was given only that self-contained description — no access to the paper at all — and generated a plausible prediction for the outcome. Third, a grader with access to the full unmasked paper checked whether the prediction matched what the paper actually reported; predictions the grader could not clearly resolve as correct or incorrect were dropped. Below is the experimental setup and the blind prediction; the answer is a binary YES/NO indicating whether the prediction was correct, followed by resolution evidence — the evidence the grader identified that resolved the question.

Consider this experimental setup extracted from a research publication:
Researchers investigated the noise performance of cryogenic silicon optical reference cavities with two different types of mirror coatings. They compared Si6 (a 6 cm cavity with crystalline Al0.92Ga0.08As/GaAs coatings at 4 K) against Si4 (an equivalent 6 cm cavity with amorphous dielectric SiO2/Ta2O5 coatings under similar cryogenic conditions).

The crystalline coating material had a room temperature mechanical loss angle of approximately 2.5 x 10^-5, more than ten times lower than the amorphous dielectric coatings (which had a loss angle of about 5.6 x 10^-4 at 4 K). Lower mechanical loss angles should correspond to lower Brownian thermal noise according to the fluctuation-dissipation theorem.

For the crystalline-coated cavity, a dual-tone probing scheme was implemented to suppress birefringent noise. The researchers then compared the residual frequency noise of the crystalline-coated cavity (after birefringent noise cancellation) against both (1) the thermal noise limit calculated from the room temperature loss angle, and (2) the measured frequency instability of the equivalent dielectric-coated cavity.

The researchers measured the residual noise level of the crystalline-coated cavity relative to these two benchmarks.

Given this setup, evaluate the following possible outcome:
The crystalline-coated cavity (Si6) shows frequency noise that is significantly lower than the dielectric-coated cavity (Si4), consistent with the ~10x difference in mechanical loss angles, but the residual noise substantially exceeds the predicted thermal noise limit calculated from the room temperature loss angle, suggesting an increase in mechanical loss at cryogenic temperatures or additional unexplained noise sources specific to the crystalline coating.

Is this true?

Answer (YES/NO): NO